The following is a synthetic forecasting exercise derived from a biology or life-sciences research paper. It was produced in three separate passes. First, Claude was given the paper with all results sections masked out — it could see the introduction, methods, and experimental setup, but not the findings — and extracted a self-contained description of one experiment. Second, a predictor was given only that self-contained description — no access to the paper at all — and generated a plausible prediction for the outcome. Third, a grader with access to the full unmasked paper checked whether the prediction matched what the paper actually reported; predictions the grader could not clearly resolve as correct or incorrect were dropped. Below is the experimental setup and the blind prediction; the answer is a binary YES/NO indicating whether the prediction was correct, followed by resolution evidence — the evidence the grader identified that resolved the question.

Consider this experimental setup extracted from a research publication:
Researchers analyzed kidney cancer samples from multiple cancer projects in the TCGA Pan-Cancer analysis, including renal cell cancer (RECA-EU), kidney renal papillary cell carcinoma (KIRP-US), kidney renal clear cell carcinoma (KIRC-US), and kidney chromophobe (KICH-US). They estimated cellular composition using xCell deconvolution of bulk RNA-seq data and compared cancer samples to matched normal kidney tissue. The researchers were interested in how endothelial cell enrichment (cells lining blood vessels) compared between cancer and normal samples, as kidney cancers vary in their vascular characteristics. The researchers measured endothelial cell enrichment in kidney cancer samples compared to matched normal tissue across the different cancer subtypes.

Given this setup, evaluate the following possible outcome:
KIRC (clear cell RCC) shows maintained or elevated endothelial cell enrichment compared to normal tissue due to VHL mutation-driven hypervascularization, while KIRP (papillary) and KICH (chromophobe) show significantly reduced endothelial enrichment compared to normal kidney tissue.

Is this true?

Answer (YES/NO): NO